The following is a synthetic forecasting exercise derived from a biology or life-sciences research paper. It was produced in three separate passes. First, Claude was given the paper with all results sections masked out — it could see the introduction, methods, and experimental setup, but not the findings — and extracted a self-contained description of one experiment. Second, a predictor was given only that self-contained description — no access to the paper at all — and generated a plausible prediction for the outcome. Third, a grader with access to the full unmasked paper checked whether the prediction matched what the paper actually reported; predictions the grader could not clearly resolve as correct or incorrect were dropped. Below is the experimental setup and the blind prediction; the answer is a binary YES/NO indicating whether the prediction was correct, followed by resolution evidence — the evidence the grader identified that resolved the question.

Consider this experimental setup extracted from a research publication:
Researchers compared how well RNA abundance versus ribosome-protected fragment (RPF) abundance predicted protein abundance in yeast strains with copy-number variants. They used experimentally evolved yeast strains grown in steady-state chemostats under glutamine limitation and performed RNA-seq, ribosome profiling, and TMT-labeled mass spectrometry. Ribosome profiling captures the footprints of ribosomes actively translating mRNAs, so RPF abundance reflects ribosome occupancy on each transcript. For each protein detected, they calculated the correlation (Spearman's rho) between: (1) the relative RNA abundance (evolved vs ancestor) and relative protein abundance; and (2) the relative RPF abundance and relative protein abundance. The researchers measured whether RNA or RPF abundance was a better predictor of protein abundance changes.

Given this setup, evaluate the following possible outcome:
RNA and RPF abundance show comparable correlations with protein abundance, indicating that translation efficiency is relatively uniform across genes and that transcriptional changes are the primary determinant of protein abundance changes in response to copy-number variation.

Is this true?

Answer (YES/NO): NO